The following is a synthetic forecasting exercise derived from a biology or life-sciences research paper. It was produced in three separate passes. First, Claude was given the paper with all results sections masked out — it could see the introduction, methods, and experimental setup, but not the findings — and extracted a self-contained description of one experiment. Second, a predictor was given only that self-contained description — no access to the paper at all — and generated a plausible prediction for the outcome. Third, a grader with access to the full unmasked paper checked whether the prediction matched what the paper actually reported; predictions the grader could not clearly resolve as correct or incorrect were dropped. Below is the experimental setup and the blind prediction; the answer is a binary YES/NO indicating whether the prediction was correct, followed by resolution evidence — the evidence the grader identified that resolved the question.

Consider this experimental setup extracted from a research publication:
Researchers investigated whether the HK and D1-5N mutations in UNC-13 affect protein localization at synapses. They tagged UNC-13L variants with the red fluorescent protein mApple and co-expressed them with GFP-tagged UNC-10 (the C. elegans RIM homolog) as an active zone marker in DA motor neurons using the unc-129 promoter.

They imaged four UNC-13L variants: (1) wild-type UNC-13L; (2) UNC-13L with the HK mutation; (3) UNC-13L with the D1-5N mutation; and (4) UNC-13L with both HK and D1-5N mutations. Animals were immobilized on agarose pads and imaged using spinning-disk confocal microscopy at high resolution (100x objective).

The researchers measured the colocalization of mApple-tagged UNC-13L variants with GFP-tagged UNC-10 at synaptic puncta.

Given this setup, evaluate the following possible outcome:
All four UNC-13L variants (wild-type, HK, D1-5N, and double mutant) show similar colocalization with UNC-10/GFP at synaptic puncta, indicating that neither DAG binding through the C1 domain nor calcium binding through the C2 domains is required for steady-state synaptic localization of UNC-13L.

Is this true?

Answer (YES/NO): YES